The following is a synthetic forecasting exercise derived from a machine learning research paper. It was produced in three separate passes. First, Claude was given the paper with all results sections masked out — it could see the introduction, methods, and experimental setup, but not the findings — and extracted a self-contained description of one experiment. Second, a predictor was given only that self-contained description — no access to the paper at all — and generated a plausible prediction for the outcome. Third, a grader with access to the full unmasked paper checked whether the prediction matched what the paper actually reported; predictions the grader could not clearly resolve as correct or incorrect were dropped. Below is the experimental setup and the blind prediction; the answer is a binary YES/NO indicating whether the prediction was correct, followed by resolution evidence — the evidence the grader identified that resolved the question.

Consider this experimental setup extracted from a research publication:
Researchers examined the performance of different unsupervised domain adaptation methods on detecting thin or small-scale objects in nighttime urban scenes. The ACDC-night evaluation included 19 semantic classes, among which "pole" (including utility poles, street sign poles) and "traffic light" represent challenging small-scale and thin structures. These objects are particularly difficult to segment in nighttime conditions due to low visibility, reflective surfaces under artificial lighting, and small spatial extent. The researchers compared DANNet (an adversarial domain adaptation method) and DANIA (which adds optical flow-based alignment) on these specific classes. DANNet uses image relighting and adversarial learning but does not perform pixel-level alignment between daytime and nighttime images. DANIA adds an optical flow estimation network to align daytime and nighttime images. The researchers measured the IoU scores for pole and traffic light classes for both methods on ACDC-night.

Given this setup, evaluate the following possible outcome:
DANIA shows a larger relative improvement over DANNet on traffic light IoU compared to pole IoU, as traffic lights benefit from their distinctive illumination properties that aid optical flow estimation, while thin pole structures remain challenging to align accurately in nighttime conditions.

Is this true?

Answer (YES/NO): NO